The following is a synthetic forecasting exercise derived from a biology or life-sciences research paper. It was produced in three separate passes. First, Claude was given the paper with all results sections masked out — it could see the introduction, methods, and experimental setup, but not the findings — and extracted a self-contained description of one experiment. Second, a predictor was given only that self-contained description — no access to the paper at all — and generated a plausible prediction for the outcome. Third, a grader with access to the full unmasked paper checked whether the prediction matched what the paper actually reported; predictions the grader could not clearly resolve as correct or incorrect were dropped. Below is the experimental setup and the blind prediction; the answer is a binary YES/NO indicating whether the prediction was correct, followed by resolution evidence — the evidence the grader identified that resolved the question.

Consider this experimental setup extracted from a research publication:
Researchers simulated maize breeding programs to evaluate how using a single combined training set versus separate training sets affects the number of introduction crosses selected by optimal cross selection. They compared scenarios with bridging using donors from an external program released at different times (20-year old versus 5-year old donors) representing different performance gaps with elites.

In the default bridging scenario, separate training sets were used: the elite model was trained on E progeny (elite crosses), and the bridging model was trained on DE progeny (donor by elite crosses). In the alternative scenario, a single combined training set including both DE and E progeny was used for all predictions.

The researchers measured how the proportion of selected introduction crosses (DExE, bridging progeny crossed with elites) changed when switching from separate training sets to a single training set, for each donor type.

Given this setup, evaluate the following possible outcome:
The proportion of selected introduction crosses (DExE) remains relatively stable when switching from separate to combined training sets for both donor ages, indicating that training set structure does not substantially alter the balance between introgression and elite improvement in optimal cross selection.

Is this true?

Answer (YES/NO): NO